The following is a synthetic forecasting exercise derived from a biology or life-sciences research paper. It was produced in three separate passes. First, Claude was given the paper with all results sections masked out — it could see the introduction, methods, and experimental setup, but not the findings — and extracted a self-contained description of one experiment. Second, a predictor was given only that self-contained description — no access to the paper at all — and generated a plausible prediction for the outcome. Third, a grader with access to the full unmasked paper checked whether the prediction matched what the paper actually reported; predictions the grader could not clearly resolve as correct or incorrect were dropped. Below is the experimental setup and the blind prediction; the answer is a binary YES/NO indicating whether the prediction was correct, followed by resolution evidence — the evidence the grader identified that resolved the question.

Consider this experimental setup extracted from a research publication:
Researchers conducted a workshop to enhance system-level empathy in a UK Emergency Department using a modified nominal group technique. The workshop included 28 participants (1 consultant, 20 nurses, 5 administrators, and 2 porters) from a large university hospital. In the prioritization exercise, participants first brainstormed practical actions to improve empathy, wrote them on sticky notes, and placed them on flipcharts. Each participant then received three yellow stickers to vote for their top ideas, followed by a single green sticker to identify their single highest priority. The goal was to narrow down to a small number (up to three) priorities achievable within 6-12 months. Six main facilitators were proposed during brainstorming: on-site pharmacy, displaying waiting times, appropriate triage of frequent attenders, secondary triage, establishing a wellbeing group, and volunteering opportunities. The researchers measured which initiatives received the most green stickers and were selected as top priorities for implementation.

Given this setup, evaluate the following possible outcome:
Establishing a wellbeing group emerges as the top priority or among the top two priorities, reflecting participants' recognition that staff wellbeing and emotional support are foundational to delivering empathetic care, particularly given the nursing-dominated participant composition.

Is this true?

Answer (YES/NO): YES